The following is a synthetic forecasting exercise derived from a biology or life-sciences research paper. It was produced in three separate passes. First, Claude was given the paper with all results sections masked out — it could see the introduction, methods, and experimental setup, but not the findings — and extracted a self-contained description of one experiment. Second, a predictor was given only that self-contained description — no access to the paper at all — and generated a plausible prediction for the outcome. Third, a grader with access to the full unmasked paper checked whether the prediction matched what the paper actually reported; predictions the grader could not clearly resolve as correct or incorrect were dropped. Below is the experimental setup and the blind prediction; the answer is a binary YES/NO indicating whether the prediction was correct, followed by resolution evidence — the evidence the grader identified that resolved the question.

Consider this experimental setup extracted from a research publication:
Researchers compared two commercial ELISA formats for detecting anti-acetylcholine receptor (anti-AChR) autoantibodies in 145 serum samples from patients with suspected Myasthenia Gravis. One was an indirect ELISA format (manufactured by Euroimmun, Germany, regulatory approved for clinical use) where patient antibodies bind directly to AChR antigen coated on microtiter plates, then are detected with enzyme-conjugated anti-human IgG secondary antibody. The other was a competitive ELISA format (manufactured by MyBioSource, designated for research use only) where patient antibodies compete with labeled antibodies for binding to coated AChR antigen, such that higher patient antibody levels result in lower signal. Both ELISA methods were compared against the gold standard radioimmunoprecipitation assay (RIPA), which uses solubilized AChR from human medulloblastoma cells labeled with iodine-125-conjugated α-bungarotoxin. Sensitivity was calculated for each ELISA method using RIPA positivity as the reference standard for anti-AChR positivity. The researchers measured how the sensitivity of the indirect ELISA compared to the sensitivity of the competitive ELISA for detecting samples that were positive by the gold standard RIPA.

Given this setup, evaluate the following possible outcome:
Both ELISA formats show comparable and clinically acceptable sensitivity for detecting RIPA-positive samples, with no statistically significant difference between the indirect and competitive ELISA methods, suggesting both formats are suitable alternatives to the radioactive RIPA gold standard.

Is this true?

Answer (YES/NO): NO